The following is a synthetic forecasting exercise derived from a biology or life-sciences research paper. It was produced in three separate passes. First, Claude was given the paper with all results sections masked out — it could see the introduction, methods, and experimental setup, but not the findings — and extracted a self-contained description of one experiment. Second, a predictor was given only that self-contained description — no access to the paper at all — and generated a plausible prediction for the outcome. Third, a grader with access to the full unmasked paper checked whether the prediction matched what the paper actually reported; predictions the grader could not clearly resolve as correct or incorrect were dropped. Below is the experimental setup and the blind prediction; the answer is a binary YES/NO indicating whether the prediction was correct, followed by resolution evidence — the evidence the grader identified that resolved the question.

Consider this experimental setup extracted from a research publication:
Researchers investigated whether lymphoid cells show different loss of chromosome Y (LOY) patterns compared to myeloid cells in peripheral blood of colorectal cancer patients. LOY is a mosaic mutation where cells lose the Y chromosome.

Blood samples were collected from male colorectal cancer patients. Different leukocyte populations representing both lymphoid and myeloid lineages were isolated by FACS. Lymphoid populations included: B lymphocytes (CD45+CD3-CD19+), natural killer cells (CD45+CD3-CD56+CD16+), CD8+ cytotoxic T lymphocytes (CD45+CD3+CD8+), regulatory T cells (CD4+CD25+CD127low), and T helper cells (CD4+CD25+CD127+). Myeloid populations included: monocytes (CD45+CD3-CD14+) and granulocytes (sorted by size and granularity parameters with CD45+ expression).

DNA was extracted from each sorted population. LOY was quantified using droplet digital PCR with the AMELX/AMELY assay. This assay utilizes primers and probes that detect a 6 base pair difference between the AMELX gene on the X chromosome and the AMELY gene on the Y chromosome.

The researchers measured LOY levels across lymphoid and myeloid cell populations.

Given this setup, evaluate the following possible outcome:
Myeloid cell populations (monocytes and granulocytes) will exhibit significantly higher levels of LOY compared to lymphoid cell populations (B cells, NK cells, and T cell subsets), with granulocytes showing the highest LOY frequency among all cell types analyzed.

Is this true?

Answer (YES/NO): NO